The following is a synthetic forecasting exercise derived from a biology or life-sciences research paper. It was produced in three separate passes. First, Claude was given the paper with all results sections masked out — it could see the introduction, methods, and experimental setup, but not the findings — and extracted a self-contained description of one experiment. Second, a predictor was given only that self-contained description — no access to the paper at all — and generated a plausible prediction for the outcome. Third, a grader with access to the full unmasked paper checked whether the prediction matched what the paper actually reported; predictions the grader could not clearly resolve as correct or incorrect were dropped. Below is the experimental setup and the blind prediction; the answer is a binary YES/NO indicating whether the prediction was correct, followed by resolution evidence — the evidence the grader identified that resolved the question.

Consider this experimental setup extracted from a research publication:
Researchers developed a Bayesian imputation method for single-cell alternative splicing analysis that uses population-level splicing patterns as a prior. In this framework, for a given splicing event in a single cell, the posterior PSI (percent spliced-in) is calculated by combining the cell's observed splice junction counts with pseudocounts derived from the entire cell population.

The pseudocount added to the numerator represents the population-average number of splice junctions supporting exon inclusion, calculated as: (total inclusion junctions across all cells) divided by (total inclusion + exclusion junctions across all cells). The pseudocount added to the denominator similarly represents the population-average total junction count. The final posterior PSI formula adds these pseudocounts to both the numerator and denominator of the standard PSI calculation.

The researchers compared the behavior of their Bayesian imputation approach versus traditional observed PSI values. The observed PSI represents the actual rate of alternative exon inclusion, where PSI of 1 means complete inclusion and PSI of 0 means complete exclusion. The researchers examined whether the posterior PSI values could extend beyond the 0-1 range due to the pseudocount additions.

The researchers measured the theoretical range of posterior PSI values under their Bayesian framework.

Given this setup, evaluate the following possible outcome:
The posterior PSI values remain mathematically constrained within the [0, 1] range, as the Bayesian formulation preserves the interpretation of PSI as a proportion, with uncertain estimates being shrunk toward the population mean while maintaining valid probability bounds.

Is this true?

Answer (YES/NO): YES